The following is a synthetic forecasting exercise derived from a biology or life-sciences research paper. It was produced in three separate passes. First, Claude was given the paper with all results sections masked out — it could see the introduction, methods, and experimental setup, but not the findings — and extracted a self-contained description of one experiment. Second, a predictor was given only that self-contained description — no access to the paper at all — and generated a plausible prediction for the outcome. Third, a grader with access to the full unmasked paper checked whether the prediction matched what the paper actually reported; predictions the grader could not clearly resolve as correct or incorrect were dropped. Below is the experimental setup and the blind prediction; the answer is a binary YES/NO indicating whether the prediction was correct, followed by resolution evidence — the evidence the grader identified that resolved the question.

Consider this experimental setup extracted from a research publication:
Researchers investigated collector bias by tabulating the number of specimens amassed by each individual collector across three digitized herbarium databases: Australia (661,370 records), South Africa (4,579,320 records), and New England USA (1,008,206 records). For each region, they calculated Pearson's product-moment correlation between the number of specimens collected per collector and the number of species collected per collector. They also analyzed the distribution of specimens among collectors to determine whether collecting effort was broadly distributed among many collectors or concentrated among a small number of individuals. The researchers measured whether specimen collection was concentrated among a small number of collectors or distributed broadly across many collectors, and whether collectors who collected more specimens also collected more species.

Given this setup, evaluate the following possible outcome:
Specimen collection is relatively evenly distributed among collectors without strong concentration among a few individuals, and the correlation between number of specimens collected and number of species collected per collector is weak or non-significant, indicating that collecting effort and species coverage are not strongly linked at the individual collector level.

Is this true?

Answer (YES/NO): NO